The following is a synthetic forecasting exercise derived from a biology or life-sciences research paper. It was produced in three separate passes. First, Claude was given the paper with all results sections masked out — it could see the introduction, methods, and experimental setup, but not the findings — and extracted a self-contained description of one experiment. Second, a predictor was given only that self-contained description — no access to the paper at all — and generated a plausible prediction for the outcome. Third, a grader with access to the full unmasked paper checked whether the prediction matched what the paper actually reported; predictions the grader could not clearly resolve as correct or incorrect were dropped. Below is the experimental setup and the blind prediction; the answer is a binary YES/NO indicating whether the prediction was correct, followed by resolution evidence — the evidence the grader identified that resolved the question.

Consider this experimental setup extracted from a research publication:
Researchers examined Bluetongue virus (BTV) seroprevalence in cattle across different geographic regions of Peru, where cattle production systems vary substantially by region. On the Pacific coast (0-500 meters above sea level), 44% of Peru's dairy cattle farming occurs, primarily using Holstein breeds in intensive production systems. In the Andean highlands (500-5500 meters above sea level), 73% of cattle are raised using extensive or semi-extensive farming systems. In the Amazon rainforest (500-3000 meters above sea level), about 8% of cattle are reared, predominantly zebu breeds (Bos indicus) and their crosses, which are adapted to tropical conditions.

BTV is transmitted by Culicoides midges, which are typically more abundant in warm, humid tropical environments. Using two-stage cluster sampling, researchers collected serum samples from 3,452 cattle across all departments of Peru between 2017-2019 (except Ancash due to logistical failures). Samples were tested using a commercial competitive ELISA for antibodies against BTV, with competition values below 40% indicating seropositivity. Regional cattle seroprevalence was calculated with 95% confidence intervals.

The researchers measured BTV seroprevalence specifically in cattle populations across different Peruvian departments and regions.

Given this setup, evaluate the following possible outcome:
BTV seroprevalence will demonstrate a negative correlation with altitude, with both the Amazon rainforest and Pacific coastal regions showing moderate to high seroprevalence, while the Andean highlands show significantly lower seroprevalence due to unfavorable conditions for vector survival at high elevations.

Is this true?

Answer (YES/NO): NO